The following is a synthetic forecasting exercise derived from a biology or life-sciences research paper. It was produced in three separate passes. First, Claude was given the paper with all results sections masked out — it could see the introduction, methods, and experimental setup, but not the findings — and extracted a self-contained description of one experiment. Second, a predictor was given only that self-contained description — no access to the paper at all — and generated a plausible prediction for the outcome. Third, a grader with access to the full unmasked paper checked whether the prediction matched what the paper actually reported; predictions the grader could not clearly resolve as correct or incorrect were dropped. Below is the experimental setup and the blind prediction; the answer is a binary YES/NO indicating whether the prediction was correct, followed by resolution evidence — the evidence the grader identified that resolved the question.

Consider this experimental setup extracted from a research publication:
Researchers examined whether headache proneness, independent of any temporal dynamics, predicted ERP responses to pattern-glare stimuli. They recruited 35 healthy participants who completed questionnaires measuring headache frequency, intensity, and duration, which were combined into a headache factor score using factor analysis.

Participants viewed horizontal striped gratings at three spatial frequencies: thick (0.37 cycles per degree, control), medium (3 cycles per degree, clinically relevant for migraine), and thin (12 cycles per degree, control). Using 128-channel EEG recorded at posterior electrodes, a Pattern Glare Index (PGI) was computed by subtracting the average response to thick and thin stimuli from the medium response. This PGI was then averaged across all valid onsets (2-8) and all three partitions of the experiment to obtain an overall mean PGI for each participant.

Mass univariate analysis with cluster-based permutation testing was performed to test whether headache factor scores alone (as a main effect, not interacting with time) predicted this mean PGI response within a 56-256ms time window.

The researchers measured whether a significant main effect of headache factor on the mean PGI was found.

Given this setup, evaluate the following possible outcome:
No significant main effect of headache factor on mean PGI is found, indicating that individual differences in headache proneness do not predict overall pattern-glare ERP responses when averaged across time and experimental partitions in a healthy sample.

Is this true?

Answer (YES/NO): NO